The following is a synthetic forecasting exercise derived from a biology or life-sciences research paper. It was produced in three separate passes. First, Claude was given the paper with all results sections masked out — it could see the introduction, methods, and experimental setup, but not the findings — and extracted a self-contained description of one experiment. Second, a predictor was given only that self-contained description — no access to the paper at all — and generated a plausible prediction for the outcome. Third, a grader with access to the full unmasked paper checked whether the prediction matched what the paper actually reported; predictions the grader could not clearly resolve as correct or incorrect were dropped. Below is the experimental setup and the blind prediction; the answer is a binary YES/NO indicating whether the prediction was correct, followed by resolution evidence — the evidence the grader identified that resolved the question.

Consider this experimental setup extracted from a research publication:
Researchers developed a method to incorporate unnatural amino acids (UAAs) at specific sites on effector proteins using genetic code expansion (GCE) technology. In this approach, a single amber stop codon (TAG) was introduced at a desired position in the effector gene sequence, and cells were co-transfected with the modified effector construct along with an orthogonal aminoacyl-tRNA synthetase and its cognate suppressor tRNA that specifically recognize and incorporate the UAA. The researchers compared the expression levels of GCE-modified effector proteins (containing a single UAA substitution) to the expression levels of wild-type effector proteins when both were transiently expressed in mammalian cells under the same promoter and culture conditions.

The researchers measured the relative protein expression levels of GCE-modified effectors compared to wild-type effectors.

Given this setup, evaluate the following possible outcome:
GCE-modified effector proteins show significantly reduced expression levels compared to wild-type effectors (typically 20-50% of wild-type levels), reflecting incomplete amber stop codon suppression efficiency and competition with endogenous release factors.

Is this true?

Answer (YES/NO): NO